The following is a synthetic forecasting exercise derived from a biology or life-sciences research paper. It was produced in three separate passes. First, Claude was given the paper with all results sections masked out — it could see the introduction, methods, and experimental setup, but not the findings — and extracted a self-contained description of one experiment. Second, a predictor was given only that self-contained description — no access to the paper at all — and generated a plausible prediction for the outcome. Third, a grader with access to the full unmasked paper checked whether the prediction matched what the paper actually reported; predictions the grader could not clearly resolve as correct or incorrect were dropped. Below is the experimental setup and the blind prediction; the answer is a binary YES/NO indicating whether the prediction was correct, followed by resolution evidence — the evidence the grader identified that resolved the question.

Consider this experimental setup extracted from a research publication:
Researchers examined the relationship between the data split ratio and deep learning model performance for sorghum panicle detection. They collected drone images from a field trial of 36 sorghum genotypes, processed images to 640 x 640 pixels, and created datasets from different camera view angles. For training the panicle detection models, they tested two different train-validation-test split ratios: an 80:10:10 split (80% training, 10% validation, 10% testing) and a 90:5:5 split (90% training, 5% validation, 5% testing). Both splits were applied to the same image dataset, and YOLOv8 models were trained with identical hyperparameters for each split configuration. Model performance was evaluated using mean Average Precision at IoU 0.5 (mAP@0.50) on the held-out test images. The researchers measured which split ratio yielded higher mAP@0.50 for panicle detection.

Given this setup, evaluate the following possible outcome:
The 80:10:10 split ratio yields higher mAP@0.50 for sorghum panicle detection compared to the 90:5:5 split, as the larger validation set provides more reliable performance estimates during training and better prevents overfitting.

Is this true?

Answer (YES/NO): NO